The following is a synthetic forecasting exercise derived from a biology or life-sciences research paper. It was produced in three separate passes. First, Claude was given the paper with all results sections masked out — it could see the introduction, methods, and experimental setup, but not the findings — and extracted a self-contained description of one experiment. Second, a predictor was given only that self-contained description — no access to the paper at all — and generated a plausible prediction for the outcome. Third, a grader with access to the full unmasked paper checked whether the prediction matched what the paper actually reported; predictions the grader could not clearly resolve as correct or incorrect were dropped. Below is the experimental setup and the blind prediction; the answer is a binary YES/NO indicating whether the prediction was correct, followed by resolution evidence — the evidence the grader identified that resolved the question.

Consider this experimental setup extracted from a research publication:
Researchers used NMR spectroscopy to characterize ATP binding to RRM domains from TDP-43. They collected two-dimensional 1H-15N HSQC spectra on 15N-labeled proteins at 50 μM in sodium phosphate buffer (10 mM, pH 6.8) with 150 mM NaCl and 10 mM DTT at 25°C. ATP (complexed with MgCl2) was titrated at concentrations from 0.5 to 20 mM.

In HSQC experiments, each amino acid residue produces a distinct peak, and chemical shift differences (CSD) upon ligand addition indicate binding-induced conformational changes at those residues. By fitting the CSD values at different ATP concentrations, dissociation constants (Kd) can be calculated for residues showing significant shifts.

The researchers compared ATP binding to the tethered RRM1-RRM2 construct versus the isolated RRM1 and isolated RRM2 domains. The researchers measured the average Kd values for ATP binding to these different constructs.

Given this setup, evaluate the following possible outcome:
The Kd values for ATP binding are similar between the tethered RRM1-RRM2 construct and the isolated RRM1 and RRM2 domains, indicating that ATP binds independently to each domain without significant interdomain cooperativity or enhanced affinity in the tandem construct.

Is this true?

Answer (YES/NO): NO